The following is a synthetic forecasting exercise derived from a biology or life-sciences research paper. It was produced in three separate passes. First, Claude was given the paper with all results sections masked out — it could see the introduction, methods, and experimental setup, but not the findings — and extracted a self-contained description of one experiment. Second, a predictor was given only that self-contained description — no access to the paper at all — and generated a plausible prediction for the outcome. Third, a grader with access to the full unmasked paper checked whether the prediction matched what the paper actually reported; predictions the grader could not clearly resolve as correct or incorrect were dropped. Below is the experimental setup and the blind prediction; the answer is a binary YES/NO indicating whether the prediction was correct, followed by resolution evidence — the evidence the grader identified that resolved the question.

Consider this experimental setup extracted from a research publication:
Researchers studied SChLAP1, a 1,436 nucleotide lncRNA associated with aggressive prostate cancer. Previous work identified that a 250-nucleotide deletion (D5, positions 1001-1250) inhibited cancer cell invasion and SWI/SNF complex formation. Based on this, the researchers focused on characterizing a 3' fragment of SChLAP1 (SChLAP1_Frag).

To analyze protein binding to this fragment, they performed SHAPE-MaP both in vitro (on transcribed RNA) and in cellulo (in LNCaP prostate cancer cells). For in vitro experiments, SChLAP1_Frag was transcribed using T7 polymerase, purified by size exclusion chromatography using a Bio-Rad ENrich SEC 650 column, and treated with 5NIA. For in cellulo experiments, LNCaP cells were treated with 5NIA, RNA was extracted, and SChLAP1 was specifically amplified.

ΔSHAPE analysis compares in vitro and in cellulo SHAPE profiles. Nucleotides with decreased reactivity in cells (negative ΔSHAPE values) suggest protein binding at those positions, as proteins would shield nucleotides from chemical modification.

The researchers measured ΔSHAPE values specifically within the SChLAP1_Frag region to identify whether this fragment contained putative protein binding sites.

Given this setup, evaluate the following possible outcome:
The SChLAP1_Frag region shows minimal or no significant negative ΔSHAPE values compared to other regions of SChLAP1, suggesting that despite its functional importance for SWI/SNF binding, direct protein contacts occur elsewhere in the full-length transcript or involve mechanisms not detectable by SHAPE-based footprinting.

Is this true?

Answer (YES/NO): NO